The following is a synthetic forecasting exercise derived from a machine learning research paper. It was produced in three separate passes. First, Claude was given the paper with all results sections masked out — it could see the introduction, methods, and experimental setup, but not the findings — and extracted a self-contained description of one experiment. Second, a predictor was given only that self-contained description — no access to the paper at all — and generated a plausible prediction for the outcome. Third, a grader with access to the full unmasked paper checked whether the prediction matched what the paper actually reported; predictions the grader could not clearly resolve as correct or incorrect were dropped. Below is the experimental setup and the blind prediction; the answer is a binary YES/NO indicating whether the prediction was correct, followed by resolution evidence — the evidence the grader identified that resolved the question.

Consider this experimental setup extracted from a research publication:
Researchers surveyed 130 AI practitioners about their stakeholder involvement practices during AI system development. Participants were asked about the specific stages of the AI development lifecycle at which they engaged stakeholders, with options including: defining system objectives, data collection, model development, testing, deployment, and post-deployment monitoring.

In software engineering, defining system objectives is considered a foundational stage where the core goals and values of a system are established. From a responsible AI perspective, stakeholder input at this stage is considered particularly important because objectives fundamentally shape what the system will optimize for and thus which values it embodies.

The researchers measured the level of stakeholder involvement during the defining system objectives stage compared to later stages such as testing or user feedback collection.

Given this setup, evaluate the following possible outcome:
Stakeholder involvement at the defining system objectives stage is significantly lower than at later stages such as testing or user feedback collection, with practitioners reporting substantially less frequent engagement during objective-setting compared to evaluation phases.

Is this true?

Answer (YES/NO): YES